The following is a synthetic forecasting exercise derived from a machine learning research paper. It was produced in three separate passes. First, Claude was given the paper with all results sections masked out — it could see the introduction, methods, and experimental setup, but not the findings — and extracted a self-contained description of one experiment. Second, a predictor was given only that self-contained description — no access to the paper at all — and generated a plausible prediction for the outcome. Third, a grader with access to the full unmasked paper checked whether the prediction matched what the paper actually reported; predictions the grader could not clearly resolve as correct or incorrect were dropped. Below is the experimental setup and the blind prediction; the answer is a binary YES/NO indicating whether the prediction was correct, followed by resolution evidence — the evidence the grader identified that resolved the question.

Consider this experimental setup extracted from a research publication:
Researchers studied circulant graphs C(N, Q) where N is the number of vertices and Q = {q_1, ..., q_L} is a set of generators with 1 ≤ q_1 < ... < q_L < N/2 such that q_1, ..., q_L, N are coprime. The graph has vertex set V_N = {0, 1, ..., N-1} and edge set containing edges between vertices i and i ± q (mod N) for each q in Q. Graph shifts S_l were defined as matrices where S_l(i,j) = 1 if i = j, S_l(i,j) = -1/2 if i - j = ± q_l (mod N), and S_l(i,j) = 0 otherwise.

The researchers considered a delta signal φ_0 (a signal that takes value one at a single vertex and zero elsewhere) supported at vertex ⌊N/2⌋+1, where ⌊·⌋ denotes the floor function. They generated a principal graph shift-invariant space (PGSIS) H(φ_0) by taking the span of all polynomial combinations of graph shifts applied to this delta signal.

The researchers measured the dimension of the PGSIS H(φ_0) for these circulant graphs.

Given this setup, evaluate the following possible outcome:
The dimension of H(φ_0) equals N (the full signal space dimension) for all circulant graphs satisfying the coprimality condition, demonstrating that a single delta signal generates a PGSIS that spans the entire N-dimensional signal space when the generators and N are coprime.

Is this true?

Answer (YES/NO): NO